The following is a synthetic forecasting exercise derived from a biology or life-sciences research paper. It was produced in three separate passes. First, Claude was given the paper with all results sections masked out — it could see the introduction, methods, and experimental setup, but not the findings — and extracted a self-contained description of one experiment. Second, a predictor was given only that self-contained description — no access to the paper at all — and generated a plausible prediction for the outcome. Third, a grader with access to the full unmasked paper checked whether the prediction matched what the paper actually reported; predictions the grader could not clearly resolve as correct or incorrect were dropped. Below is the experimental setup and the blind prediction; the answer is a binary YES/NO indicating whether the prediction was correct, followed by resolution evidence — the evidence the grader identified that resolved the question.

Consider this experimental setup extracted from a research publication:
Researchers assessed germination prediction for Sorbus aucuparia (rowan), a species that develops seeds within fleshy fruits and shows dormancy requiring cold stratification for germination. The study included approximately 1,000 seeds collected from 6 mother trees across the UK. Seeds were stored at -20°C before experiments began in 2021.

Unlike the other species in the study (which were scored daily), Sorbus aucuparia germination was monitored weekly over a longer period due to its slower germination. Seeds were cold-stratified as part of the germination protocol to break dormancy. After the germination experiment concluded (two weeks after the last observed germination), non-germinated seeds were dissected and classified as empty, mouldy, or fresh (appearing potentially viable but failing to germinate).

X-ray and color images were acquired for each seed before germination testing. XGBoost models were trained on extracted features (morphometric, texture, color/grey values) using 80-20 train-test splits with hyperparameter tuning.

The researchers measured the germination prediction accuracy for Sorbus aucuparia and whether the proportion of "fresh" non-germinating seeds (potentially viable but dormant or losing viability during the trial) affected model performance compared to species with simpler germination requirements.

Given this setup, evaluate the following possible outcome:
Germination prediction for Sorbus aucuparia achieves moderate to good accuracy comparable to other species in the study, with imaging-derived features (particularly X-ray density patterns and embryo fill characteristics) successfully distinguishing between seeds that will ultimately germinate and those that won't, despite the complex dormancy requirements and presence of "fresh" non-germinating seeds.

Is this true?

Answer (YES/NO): NO